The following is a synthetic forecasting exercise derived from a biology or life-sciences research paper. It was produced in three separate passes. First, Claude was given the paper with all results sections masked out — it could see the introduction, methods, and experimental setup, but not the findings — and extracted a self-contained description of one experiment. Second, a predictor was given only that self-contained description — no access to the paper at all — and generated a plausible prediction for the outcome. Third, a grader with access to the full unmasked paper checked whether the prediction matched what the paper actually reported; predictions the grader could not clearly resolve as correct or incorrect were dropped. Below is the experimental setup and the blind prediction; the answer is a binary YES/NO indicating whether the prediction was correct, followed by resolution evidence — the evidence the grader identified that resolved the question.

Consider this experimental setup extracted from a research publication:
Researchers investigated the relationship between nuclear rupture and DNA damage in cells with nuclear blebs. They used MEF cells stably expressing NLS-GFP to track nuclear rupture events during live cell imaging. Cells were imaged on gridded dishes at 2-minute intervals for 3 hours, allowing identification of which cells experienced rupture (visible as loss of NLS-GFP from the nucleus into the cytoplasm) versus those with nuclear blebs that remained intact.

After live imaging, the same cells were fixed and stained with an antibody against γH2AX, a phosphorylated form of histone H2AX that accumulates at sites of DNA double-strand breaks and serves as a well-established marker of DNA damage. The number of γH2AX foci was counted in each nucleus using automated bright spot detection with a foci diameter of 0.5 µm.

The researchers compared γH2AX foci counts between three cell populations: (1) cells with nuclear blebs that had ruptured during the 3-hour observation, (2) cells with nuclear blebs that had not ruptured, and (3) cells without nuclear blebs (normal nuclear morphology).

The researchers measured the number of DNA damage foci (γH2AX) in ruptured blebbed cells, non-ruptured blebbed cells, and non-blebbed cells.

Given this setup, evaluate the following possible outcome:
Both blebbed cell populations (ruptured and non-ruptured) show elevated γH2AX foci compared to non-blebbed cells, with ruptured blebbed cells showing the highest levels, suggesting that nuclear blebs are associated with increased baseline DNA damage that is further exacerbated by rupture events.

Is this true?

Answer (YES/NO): NO